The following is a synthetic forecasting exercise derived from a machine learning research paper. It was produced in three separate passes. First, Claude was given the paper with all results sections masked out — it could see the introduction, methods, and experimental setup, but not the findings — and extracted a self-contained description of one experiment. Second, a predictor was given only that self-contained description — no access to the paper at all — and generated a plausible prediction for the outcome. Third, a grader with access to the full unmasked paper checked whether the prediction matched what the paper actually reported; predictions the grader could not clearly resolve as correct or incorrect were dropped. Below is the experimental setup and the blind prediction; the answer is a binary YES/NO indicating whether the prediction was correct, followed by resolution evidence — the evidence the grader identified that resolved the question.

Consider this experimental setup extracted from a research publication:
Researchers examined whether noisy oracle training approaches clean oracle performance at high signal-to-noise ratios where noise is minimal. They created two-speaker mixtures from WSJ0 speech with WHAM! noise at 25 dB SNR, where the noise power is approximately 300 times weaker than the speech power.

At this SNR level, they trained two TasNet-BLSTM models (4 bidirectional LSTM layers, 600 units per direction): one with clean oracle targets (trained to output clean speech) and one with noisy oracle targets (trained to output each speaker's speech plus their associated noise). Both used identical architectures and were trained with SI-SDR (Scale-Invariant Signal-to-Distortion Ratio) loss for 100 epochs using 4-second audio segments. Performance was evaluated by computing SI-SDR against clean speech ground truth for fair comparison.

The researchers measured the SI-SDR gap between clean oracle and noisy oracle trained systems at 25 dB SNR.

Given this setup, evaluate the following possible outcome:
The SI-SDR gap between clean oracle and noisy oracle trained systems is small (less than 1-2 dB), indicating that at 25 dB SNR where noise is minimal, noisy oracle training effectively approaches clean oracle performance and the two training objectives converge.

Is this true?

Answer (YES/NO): YES